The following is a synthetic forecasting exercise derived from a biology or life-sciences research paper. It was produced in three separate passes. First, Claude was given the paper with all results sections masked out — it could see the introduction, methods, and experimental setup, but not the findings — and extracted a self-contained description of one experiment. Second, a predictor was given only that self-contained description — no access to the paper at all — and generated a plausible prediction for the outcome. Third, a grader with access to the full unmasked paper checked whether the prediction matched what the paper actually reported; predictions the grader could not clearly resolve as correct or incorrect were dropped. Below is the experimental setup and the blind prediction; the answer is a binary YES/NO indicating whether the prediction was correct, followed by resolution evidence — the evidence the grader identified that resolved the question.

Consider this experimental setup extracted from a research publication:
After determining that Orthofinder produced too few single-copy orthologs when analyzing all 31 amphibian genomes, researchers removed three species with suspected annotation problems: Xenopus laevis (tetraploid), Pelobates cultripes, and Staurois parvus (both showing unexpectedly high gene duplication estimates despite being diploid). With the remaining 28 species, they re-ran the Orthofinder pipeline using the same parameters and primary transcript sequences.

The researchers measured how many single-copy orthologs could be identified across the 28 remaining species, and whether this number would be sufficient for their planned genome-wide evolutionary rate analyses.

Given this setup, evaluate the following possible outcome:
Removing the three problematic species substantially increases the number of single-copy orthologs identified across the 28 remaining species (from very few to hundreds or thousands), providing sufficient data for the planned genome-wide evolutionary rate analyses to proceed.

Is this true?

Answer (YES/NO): NO